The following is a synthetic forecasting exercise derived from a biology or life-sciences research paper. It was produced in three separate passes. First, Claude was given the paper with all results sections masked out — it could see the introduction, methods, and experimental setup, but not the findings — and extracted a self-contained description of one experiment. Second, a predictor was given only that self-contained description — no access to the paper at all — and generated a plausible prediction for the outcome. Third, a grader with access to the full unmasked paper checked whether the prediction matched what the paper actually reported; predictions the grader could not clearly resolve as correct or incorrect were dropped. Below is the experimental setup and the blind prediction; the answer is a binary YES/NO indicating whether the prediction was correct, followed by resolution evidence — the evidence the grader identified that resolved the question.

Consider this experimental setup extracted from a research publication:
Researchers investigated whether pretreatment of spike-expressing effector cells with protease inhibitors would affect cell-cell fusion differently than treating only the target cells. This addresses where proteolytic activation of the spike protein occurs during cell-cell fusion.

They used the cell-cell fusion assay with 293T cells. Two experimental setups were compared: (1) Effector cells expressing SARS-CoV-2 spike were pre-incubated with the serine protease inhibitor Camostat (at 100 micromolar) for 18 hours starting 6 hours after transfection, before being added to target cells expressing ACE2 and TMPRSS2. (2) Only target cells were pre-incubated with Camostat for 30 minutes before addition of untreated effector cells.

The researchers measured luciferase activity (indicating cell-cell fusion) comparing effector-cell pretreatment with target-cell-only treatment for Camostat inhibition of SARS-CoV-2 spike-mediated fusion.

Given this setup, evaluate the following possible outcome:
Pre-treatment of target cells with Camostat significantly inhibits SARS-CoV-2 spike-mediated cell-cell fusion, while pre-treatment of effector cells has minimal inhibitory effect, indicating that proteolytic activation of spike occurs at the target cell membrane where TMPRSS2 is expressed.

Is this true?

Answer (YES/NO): NO